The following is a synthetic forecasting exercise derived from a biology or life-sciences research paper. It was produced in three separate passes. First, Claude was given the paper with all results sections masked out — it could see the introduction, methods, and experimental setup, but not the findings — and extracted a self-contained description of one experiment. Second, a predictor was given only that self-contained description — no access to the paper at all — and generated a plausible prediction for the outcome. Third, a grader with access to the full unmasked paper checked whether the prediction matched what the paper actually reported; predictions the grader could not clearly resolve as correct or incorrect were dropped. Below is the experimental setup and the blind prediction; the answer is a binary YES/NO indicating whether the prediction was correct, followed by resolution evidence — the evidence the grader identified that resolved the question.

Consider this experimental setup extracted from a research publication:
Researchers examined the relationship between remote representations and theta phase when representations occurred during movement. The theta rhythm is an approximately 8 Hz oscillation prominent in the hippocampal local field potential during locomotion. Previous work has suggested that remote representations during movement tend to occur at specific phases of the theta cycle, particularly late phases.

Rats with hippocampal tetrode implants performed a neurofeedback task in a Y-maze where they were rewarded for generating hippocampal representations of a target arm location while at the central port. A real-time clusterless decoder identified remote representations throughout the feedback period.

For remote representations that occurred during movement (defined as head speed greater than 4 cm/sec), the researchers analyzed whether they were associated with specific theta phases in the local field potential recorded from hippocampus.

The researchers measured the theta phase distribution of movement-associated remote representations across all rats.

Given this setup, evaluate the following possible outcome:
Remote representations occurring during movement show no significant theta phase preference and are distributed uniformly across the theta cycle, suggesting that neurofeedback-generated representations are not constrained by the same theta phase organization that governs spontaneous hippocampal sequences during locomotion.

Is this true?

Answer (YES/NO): NO